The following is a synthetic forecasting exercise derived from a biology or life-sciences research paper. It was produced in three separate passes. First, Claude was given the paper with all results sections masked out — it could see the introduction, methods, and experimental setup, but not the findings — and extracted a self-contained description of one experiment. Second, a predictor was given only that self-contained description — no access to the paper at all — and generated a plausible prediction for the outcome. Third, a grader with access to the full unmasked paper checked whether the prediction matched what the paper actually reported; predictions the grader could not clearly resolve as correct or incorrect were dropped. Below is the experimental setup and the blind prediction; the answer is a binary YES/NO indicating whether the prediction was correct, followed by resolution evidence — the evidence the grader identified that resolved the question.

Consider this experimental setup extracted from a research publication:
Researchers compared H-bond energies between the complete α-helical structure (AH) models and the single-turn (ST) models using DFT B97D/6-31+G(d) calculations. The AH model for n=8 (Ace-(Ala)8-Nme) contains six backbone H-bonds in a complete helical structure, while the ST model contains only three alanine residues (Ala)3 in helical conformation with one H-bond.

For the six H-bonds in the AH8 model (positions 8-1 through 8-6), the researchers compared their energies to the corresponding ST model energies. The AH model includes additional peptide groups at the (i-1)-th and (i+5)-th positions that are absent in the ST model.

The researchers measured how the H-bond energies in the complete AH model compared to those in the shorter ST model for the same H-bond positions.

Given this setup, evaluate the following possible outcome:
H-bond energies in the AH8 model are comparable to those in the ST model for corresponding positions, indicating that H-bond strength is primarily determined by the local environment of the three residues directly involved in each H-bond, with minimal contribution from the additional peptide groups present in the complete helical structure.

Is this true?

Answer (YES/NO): YES